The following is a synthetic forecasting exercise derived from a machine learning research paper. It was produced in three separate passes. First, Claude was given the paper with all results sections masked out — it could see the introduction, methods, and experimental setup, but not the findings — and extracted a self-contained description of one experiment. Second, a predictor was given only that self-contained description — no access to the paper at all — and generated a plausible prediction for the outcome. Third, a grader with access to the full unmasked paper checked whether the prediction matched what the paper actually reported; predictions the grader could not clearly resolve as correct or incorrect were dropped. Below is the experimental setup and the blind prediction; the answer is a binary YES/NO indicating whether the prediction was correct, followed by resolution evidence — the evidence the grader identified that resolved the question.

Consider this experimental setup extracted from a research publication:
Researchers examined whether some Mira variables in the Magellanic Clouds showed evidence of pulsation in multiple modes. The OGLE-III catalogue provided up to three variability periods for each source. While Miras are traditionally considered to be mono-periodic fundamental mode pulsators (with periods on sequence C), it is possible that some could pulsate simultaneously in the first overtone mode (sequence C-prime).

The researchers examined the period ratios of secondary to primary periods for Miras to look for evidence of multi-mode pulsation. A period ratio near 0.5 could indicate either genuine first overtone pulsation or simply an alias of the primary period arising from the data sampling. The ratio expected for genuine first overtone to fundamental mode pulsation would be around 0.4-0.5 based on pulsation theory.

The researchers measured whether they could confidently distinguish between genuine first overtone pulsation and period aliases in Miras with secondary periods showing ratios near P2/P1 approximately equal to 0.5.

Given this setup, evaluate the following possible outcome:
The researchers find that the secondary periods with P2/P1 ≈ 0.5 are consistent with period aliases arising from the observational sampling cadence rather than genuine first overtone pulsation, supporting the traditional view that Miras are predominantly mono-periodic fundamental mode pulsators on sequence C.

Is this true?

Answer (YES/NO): NO